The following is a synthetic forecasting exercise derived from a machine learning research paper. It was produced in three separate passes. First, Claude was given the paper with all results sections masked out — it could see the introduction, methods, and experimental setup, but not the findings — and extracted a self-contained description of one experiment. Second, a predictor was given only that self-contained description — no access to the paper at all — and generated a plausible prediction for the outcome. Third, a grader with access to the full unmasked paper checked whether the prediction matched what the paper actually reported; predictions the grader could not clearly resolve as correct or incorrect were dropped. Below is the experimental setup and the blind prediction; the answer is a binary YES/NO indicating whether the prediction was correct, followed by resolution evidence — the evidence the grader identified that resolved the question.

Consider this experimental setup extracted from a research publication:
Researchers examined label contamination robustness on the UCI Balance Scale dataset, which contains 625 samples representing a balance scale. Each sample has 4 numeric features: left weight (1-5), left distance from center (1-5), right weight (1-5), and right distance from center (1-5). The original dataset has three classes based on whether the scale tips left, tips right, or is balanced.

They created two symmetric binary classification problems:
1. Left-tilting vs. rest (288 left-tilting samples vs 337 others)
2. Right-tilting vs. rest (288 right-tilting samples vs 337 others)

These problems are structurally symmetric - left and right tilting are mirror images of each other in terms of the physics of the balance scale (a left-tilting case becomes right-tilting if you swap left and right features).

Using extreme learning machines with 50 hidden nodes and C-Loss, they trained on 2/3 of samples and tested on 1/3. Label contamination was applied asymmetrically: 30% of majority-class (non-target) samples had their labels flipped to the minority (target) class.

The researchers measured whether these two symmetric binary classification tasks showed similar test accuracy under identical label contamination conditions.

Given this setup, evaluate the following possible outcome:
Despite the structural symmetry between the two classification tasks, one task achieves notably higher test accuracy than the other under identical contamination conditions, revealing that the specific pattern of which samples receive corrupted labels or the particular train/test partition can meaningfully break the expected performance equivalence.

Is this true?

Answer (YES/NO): NO